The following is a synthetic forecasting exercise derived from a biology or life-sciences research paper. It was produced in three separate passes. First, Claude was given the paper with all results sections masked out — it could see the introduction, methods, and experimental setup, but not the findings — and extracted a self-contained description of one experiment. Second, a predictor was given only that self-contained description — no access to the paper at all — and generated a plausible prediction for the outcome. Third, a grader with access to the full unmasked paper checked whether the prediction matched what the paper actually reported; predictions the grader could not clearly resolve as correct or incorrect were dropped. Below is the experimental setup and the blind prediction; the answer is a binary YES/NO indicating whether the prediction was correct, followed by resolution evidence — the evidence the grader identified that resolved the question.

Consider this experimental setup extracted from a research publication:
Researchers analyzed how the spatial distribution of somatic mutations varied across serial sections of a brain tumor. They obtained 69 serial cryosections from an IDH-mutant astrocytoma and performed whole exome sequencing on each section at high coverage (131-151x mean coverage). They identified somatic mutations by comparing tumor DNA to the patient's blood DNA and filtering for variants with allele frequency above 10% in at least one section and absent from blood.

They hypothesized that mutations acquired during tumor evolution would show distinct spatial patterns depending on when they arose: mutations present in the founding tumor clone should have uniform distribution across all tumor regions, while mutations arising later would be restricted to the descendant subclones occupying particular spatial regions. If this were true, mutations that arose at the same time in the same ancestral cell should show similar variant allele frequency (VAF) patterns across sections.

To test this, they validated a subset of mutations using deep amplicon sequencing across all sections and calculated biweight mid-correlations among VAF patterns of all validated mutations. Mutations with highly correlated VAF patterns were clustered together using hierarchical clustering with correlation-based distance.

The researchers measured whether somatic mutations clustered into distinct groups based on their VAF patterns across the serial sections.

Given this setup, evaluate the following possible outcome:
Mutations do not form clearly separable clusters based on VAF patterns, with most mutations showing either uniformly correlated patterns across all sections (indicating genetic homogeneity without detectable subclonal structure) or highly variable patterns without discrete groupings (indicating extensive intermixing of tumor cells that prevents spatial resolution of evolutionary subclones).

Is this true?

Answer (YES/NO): NO